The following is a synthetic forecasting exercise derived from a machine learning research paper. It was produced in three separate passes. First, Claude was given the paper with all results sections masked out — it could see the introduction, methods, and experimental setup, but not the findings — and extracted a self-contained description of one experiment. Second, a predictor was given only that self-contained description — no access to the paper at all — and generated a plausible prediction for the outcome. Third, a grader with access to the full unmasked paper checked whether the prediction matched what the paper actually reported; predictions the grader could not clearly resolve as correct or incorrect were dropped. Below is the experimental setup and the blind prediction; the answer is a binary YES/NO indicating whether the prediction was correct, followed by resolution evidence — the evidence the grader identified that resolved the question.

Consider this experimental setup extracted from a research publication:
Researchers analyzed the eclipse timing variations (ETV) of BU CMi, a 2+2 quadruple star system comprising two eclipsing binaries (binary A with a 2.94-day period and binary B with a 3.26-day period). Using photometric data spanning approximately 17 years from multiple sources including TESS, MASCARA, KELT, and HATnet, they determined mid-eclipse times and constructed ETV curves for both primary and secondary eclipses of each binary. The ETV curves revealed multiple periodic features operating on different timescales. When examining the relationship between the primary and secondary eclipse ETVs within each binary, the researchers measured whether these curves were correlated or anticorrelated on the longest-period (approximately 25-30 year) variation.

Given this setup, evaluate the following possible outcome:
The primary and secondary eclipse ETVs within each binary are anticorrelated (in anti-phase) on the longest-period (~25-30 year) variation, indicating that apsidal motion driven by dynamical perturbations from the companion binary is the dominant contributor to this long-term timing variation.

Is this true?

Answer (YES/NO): YES